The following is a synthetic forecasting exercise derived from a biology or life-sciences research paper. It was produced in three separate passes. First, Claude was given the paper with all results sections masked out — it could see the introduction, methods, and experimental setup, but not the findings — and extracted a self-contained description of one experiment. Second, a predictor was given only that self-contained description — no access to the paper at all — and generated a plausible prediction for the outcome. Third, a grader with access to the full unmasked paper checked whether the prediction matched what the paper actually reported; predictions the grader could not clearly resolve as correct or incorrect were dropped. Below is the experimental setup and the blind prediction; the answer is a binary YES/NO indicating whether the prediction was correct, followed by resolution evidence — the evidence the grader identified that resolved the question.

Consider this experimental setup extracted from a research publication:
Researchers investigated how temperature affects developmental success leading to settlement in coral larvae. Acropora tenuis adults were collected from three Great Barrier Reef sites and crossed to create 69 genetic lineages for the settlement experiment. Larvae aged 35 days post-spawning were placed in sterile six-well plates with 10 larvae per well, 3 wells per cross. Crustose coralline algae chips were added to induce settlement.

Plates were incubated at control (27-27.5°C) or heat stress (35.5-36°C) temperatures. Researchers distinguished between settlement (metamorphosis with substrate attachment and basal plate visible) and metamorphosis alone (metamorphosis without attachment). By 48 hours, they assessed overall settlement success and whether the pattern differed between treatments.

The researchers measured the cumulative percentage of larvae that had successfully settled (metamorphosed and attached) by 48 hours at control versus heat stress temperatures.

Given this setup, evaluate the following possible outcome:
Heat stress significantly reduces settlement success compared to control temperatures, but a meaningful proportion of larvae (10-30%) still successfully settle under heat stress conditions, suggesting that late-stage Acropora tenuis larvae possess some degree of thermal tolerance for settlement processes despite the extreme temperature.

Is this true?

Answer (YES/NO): NO